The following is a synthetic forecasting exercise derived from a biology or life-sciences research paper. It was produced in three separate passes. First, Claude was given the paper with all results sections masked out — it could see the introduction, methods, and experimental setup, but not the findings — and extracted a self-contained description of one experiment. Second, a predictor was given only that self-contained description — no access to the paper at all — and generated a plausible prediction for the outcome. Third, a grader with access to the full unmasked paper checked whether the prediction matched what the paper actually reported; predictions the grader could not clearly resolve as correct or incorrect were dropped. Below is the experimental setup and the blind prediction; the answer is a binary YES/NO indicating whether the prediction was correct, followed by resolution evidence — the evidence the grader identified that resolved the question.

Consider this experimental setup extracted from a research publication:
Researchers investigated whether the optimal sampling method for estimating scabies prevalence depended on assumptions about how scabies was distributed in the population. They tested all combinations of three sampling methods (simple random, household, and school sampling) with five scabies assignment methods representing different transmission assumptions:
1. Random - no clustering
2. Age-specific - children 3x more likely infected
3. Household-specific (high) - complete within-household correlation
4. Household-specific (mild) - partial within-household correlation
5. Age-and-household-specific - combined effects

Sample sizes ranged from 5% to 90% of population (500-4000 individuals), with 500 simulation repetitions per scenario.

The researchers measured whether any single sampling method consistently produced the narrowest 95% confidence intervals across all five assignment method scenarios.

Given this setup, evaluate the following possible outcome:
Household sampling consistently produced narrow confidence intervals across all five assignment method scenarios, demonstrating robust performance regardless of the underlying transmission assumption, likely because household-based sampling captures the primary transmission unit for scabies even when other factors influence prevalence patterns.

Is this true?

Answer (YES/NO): NO